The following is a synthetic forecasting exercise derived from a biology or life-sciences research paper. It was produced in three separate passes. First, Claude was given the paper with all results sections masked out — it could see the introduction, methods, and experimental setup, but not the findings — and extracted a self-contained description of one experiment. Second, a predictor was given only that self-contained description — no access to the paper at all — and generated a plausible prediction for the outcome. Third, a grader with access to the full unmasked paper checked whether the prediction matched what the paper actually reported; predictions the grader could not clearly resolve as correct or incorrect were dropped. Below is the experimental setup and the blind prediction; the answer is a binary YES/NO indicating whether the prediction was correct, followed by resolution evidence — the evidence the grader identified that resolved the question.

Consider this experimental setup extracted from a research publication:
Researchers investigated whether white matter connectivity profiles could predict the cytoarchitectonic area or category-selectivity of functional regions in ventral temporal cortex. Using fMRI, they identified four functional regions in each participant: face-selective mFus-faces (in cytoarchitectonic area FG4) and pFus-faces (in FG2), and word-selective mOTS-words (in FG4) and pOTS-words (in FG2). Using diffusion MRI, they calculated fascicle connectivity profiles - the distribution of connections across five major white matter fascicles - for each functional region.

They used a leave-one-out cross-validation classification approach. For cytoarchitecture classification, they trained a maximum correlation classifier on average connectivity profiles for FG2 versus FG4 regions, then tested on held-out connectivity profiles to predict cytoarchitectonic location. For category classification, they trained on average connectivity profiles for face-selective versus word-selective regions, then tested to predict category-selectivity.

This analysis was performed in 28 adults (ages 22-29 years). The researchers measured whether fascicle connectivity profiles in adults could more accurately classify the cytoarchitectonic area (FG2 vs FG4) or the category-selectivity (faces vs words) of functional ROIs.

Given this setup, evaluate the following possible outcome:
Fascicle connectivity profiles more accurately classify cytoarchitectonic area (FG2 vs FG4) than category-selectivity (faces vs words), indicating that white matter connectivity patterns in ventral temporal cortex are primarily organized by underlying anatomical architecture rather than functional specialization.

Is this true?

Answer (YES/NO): YES